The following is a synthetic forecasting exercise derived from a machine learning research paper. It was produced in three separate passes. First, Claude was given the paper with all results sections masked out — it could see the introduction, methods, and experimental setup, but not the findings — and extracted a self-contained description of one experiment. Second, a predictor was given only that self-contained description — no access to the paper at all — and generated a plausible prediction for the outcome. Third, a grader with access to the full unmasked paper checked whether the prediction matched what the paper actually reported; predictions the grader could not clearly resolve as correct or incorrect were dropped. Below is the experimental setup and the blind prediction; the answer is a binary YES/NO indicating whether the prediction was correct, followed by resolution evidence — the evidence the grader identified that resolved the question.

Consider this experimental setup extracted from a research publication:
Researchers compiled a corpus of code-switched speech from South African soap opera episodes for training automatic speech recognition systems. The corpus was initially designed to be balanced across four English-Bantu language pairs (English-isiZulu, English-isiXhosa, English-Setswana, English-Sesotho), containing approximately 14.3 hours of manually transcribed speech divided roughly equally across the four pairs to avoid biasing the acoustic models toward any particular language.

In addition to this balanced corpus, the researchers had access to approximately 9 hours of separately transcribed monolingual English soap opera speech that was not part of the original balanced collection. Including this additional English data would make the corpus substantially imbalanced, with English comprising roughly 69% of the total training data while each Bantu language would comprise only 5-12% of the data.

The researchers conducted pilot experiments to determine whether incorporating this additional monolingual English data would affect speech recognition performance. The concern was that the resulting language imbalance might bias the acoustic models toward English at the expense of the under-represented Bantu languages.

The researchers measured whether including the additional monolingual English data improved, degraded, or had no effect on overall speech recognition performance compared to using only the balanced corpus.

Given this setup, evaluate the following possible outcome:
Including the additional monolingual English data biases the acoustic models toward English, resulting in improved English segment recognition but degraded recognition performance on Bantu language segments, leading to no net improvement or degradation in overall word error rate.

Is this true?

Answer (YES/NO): NO